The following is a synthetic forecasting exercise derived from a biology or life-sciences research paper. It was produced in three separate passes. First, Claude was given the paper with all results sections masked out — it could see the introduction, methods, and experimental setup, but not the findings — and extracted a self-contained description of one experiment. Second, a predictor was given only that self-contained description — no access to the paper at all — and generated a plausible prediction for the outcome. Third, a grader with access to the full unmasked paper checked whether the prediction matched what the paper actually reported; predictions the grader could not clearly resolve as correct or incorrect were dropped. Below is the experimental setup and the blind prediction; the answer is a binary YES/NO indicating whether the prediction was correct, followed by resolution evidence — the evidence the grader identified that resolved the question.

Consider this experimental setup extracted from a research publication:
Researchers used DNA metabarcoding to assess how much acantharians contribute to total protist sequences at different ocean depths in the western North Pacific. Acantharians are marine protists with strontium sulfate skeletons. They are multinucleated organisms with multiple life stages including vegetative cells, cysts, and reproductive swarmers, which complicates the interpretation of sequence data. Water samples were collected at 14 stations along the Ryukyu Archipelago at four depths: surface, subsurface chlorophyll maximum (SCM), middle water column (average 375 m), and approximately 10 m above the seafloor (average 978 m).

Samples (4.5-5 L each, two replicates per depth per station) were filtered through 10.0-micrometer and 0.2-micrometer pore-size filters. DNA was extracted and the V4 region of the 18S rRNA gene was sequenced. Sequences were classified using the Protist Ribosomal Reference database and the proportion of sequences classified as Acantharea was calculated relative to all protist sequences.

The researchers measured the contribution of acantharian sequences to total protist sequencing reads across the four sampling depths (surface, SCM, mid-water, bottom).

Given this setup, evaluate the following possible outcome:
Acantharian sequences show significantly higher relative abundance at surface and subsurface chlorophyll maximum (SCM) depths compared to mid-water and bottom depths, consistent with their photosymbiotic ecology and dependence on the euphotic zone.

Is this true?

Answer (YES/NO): NO